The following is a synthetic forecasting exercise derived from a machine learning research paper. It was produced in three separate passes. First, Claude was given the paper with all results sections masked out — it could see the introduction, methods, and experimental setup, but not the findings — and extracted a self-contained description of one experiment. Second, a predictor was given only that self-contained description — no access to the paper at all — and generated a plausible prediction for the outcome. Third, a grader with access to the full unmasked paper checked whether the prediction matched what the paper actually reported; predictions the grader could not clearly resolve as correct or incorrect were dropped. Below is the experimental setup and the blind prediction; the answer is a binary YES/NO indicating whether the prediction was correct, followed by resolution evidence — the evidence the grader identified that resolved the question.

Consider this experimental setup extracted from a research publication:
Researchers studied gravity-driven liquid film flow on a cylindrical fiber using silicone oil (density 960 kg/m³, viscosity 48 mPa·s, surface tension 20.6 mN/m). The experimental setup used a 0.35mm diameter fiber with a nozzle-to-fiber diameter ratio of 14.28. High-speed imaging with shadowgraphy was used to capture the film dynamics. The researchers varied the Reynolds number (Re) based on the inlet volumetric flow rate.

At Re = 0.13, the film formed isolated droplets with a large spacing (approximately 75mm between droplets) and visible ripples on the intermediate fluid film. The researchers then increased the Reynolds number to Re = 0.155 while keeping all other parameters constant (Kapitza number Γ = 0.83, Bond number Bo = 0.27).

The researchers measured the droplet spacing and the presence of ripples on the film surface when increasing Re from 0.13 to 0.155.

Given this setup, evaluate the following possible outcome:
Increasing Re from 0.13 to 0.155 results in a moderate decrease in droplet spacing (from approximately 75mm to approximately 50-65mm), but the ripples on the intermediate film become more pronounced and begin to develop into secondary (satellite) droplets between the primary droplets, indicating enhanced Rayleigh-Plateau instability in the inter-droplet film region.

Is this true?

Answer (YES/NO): NO